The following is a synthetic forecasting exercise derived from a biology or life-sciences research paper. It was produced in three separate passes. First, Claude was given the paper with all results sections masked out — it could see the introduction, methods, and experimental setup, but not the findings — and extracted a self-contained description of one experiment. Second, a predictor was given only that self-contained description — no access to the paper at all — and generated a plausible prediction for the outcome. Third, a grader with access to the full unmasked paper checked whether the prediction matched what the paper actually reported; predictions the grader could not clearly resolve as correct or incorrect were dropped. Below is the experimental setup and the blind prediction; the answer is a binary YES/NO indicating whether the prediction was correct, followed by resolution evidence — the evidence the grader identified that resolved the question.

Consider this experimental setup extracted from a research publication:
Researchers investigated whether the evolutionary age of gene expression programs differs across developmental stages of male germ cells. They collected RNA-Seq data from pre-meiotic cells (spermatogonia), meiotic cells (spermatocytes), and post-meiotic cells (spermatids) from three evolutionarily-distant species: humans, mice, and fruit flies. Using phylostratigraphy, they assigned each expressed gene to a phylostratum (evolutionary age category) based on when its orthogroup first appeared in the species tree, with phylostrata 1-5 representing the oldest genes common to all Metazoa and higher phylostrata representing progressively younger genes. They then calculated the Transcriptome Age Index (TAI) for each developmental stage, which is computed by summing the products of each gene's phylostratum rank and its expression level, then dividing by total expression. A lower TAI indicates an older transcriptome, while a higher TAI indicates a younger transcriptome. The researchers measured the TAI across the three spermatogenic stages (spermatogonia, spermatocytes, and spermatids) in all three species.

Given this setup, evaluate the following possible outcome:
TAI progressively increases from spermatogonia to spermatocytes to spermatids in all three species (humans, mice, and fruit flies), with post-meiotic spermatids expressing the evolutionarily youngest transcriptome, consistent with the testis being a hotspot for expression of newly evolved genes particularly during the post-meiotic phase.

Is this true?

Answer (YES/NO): NO